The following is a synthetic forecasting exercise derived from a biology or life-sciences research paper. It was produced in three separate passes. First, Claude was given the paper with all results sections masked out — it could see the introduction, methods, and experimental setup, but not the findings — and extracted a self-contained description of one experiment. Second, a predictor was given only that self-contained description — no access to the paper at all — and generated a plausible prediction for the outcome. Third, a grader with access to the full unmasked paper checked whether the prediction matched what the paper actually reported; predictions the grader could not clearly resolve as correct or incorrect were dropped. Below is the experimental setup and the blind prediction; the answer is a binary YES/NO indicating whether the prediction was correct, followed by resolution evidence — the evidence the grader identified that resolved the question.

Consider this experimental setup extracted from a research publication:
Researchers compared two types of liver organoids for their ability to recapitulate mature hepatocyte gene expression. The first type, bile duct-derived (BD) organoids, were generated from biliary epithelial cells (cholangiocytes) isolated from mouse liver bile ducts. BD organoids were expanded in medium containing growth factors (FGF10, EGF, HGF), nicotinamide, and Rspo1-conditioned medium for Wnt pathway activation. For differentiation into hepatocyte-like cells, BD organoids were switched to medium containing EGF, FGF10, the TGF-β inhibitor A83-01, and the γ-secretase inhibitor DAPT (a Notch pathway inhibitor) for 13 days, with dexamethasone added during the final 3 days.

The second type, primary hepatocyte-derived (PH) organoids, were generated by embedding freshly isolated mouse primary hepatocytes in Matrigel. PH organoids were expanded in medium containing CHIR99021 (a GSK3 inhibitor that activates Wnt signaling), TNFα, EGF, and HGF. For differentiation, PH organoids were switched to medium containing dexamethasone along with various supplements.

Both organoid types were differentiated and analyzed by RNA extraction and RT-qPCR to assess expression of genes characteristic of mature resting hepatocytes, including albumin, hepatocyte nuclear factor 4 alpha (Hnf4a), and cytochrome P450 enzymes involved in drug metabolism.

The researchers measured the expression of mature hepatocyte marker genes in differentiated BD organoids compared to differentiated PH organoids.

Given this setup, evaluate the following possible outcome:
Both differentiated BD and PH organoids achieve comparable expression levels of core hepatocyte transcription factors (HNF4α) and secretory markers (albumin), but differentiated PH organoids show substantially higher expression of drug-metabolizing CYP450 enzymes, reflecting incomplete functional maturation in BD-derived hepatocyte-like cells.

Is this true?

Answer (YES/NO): NO